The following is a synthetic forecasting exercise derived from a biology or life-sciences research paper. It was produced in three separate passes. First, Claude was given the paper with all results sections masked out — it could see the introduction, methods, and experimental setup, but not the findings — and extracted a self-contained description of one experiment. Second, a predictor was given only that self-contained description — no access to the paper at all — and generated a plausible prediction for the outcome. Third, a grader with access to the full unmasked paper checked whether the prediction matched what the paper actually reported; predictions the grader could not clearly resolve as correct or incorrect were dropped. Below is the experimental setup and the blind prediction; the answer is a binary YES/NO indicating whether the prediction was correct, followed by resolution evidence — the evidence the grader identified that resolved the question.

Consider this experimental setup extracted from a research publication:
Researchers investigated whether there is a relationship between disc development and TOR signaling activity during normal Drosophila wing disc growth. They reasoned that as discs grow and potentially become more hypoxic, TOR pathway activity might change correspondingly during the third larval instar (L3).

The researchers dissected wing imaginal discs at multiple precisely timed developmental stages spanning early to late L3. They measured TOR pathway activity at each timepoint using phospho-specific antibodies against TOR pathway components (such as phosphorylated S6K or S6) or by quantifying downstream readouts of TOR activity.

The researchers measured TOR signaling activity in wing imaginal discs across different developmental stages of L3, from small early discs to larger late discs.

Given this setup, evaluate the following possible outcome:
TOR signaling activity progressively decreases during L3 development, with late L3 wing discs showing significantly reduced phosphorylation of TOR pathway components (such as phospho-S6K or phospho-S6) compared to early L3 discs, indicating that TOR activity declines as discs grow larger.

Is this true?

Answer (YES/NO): YES